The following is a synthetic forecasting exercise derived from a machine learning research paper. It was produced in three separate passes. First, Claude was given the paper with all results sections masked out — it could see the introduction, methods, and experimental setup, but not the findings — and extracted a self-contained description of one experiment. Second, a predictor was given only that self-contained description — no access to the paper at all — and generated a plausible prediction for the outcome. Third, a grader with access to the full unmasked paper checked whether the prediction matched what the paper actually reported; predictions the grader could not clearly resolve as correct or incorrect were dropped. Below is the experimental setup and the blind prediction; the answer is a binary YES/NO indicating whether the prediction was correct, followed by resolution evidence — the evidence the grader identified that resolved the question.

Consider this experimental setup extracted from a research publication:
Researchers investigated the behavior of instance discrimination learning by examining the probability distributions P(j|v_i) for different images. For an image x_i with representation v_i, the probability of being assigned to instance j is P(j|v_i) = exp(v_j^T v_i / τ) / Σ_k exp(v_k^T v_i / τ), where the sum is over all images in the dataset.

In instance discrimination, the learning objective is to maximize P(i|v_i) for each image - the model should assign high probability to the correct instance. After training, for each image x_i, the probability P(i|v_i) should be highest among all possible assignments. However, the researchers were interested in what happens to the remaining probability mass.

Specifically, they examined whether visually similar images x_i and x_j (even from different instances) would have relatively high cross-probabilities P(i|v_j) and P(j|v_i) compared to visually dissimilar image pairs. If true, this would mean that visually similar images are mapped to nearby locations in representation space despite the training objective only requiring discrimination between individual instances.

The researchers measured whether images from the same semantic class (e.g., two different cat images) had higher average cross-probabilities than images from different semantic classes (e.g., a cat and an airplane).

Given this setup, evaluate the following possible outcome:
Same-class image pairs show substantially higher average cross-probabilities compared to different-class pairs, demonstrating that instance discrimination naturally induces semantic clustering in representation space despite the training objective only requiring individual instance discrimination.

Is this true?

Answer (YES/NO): YES